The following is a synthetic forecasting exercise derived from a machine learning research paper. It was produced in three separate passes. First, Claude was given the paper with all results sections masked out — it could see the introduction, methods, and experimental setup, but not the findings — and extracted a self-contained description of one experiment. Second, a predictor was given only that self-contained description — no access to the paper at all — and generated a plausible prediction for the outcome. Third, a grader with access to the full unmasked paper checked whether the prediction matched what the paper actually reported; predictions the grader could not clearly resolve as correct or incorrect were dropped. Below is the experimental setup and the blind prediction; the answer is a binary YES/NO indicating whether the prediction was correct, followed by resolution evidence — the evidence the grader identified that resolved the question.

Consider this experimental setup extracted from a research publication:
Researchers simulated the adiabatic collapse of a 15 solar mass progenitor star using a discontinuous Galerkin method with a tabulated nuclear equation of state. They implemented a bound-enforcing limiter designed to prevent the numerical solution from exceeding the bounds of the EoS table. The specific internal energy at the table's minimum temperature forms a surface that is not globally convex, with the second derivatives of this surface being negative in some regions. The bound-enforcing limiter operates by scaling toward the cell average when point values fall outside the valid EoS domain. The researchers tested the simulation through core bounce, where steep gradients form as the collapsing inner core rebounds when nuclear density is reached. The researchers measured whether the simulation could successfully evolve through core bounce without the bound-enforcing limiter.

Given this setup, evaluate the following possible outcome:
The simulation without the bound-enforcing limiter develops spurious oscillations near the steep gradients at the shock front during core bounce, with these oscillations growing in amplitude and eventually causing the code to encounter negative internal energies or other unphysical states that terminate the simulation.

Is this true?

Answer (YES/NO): NO